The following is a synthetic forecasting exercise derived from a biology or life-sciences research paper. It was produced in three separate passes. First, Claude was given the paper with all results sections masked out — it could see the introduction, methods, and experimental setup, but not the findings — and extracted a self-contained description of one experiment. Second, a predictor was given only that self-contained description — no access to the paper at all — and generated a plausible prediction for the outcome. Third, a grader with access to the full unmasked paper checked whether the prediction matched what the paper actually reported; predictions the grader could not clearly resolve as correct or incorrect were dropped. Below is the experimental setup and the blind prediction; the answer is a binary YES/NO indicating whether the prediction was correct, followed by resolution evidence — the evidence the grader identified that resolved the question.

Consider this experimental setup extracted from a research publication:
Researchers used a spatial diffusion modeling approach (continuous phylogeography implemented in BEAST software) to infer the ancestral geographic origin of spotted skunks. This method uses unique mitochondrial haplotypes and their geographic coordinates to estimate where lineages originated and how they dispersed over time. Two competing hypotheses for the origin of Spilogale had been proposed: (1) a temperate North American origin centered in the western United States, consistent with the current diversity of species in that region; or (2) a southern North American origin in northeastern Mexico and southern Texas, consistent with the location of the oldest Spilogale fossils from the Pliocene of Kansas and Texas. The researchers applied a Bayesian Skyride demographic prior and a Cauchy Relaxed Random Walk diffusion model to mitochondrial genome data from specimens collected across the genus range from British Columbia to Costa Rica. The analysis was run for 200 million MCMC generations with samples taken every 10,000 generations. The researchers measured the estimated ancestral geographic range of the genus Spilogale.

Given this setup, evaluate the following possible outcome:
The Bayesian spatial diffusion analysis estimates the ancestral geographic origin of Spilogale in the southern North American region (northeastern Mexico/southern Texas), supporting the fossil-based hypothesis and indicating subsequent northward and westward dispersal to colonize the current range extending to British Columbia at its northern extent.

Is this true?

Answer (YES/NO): YES